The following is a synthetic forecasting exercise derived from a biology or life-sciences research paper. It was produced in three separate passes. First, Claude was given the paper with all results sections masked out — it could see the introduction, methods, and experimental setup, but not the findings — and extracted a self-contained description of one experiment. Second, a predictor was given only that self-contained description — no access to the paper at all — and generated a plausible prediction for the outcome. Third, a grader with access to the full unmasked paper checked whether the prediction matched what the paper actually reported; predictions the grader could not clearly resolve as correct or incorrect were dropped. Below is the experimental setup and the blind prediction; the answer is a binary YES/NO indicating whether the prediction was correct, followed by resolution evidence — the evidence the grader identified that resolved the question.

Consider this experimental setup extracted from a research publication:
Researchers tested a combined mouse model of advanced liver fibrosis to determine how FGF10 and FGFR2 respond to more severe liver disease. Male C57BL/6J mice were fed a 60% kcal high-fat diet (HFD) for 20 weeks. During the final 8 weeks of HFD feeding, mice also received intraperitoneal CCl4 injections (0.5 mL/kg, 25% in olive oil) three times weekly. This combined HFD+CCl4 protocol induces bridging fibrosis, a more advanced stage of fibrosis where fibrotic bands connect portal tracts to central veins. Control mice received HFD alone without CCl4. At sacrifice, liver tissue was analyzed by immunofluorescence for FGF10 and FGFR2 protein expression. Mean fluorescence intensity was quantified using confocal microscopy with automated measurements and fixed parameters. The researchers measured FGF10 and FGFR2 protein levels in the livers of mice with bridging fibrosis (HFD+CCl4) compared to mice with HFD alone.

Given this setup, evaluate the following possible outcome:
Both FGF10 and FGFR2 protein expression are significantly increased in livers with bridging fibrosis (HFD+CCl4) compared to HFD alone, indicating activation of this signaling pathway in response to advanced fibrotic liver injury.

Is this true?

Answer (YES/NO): NO